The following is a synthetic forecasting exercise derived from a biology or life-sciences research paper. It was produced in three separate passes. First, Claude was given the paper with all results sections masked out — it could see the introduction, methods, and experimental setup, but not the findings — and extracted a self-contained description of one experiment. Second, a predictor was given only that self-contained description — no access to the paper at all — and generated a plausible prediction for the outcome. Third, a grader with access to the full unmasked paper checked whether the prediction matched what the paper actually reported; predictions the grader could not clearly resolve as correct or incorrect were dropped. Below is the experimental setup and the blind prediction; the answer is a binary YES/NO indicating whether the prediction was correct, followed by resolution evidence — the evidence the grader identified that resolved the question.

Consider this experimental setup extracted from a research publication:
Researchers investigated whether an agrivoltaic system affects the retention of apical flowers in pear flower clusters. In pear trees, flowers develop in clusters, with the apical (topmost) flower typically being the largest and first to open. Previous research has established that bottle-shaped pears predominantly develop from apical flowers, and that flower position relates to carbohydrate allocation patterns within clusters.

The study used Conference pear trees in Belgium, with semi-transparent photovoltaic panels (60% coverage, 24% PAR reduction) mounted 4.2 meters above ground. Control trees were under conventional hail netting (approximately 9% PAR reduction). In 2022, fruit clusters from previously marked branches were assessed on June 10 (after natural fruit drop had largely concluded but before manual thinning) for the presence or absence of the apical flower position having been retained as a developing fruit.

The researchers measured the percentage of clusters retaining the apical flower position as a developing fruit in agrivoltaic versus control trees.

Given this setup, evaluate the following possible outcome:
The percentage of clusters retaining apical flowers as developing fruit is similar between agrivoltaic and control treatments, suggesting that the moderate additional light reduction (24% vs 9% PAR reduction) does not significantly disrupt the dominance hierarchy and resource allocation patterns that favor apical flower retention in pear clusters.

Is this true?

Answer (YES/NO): NO